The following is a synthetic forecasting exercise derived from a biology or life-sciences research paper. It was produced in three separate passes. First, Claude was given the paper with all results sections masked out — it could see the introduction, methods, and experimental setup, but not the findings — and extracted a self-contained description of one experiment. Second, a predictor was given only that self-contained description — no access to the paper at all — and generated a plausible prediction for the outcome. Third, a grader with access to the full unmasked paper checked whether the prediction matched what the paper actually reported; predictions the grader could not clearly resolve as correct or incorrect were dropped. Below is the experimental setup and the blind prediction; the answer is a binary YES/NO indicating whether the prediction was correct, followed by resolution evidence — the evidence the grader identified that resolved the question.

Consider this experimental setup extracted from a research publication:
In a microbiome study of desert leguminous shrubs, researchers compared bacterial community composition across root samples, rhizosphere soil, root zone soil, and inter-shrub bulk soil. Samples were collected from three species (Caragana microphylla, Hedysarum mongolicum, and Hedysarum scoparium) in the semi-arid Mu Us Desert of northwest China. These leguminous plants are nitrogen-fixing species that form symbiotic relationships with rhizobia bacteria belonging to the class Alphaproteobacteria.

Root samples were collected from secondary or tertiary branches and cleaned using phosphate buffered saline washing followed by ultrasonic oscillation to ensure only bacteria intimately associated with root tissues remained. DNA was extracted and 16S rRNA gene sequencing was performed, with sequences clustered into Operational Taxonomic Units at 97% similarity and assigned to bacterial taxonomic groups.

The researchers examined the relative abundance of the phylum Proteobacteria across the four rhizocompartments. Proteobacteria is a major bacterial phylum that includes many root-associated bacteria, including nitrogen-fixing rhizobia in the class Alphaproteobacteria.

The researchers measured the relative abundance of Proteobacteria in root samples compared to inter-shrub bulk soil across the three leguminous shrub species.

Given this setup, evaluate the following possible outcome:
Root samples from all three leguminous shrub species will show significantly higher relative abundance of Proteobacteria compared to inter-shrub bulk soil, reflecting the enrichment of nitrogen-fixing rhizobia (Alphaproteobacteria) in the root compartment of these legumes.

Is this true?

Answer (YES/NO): YES